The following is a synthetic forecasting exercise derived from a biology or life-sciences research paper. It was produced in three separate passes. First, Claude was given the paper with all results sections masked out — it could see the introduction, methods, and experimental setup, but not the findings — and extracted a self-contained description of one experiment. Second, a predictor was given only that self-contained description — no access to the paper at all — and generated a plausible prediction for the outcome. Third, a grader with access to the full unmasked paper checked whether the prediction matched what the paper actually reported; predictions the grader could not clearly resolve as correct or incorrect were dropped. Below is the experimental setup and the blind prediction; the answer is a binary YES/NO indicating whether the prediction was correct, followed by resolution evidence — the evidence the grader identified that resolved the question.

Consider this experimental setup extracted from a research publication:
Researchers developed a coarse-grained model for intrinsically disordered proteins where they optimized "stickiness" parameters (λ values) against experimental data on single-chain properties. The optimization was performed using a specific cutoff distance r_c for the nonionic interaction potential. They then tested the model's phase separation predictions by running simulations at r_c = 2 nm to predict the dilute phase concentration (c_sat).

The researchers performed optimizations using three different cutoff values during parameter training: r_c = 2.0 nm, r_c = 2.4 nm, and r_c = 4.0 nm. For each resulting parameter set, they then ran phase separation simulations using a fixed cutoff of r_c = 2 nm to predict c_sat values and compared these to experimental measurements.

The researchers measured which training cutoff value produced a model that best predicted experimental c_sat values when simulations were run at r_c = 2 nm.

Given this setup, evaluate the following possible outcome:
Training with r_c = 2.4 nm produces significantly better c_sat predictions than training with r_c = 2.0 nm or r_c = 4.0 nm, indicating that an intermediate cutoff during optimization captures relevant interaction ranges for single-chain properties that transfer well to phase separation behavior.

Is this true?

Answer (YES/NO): YES